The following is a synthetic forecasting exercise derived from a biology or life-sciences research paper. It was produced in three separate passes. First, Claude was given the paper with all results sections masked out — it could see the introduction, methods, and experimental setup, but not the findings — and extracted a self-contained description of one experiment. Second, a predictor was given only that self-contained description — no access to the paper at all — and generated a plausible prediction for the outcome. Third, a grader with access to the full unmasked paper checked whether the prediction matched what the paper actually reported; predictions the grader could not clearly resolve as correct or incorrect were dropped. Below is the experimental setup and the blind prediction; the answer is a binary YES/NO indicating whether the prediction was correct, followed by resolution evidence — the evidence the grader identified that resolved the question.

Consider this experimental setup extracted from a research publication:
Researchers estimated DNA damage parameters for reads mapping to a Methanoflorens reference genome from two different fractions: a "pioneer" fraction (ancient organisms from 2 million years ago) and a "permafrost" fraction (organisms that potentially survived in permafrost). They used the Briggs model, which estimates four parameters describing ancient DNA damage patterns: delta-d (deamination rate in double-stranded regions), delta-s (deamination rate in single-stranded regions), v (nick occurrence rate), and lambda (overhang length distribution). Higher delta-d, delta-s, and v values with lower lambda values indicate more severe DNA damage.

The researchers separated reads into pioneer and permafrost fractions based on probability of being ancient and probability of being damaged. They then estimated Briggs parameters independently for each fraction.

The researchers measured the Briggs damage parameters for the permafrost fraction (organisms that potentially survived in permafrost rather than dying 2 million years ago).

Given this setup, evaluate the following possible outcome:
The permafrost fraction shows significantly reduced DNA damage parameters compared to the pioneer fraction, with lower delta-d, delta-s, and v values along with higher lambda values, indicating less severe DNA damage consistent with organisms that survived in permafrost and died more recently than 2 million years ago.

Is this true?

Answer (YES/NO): NO